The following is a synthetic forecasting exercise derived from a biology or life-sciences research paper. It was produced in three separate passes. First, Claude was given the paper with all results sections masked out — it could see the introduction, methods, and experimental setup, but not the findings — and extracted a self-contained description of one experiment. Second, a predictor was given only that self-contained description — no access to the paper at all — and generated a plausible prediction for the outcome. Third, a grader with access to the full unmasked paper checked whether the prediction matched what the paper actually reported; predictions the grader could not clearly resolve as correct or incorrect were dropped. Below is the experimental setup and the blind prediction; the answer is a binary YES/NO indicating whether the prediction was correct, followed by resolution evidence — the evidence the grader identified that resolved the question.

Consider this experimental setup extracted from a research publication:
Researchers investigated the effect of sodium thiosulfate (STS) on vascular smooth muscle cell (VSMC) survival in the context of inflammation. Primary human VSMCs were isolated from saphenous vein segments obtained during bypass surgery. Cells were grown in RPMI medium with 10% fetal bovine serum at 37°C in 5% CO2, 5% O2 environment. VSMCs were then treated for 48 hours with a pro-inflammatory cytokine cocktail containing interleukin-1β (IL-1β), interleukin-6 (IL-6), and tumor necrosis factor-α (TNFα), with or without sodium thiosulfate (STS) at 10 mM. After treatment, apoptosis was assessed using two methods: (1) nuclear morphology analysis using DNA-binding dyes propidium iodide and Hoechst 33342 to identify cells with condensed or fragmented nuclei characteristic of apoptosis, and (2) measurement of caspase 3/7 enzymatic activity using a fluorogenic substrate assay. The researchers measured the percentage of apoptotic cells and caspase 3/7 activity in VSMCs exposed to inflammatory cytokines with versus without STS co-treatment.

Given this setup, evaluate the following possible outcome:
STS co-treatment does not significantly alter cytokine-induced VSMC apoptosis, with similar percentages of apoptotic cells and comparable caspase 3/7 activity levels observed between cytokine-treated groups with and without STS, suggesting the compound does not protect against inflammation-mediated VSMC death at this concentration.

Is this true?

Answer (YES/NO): NO